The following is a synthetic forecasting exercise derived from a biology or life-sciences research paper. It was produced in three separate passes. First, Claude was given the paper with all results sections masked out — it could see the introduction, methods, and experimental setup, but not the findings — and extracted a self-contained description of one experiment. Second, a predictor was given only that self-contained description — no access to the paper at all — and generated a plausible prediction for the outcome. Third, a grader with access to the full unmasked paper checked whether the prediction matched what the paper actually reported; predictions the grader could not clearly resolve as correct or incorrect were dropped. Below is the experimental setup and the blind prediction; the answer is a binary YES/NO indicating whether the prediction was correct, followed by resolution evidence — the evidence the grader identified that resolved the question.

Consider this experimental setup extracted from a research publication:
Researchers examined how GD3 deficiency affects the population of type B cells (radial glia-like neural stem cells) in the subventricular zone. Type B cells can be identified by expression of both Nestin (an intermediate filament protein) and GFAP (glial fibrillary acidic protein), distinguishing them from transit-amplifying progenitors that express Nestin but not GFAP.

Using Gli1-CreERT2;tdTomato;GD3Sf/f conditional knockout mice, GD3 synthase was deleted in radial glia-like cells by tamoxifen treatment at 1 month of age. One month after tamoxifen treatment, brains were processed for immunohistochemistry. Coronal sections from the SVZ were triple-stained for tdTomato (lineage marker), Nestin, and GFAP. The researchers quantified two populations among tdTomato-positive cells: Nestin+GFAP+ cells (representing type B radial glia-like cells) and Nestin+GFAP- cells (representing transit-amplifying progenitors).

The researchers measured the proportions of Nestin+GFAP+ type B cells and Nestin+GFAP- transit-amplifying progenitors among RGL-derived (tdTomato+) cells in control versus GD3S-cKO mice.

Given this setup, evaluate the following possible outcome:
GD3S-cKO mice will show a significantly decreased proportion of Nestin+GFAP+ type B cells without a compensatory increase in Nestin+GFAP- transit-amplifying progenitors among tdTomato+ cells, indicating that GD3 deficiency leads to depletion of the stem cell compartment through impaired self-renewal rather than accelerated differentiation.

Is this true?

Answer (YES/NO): NO